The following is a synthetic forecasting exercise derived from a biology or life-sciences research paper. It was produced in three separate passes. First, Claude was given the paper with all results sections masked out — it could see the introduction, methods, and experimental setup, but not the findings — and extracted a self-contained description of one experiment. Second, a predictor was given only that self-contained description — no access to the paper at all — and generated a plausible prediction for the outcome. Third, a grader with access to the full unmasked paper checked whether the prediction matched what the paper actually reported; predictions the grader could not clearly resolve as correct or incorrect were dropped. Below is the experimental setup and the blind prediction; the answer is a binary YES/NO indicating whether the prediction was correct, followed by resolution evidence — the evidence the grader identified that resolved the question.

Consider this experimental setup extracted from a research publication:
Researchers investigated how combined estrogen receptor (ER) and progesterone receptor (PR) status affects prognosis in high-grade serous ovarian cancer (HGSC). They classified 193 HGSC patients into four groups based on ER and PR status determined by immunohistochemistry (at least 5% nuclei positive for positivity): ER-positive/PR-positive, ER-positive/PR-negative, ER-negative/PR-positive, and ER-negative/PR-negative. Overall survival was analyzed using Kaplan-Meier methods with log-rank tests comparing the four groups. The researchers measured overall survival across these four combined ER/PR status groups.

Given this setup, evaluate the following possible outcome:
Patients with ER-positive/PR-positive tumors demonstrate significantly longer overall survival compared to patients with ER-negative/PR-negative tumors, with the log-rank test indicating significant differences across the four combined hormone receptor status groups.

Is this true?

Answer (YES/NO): NO